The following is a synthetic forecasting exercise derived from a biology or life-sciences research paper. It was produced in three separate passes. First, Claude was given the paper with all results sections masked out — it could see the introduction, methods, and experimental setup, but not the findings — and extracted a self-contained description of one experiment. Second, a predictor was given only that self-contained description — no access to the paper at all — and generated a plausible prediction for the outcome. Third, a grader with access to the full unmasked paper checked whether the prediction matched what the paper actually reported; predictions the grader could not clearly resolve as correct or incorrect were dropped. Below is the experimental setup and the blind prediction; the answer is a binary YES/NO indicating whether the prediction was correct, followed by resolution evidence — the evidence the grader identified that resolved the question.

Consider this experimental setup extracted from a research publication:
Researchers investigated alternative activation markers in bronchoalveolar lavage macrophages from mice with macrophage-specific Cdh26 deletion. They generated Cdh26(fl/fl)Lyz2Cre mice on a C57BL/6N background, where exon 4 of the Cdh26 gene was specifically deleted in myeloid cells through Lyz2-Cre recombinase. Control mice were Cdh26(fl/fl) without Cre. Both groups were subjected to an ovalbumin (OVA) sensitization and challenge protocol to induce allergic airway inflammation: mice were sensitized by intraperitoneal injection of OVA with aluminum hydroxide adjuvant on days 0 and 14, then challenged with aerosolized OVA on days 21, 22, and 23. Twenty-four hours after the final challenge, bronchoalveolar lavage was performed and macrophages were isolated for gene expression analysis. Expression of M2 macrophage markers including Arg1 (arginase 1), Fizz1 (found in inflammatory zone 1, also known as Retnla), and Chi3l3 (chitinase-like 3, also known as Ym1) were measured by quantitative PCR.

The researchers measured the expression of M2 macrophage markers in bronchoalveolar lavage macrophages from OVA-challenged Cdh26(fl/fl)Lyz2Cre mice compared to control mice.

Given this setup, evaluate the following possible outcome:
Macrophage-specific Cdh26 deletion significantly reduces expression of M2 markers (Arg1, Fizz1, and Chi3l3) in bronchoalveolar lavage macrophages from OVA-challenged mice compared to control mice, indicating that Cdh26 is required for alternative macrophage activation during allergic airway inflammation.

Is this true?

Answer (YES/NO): YES